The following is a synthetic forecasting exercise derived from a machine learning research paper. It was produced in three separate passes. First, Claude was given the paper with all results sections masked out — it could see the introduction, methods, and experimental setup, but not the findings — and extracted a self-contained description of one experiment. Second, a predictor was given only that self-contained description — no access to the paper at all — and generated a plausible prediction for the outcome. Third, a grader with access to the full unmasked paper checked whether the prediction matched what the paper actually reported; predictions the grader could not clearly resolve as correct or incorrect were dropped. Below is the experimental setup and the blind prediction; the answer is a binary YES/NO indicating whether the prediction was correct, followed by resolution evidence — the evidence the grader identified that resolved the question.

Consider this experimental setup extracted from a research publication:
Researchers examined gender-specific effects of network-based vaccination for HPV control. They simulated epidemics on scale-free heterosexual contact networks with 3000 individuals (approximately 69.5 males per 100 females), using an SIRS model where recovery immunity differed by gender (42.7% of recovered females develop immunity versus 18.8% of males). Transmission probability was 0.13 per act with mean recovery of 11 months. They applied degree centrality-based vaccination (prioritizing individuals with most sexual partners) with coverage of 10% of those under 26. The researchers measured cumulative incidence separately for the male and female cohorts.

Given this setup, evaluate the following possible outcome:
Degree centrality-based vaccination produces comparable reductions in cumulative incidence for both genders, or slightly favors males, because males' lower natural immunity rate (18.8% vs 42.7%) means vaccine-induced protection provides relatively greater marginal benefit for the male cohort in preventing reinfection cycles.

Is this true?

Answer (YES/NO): NO